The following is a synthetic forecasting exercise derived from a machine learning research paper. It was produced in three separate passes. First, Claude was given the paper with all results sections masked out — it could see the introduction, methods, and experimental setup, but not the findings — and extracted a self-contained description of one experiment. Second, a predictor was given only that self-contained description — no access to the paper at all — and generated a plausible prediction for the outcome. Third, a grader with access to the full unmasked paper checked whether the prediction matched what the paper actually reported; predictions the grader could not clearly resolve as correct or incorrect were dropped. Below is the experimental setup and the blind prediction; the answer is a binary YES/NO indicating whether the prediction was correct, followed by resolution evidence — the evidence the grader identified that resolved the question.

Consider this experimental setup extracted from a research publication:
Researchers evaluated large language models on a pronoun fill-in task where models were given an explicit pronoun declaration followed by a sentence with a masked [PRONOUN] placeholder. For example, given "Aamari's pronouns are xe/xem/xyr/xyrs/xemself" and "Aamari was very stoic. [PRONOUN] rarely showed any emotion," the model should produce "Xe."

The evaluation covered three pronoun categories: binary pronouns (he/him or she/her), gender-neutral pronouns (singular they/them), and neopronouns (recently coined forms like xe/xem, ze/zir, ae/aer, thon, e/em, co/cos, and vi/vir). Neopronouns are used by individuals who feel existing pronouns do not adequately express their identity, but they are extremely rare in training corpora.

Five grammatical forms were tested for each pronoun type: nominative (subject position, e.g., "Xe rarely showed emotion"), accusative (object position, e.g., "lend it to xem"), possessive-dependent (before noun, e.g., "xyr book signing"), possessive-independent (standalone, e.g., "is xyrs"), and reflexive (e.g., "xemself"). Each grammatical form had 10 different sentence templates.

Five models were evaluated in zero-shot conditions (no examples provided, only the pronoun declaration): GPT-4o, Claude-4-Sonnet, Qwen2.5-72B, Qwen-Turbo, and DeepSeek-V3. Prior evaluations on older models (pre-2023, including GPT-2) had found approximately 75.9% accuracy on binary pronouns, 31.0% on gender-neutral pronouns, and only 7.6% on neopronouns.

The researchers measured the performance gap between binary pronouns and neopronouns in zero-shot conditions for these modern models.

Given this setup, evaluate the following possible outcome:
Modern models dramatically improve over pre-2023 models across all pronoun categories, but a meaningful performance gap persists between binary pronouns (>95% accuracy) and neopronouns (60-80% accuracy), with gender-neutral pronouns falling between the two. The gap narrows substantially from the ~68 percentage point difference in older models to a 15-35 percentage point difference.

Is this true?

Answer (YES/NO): NO